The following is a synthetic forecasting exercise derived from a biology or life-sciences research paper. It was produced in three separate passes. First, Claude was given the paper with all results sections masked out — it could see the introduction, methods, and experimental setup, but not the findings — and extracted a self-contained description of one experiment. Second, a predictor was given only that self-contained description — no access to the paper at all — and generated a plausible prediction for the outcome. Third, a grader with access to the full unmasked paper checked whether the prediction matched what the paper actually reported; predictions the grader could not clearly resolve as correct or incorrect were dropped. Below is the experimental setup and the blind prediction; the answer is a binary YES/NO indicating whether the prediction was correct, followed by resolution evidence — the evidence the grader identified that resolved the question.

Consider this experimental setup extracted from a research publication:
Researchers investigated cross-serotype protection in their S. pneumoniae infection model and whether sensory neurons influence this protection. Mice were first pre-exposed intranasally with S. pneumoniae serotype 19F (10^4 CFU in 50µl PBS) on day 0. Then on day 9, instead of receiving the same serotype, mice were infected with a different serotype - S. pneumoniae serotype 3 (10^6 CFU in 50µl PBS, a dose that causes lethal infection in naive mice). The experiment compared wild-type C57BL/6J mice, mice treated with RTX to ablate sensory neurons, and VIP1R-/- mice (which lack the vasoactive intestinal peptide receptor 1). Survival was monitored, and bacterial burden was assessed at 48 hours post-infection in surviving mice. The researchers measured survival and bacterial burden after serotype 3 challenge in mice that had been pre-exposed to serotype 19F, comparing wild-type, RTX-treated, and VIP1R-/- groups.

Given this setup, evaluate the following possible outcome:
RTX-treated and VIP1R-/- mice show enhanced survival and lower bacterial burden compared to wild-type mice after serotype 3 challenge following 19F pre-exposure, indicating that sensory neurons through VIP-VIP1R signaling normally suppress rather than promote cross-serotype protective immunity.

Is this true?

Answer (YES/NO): NO